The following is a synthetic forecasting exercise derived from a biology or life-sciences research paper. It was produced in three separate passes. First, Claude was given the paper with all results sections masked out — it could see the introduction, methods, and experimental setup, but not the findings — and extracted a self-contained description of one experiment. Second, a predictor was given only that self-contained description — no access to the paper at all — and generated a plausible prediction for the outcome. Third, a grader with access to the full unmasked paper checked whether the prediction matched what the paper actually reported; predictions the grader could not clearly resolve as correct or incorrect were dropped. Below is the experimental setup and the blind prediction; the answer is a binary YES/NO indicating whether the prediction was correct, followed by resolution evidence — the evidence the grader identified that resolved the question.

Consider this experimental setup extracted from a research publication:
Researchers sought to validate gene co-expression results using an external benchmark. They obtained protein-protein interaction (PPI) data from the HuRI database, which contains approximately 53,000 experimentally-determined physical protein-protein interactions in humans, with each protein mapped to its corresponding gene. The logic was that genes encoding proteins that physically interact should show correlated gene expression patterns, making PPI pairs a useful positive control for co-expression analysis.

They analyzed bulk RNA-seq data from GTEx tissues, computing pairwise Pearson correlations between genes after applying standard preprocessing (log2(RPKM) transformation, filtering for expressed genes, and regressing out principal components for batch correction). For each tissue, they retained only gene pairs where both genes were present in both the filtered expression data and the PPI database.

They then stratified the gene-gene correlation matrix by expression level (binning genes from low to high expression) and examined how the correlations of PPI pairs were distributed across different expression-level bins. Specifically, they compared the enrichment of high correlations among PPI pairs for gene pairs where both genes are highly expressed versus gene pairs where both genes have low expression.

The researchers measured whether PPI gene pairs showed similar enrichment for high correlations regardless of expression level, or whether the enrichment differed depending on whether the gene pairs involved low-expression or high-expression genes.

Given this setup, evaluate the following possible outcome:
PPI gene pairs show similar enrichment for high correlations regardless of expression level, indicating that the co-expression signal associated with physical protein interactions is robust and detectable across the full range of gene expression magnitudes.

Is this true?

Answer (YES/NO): YES